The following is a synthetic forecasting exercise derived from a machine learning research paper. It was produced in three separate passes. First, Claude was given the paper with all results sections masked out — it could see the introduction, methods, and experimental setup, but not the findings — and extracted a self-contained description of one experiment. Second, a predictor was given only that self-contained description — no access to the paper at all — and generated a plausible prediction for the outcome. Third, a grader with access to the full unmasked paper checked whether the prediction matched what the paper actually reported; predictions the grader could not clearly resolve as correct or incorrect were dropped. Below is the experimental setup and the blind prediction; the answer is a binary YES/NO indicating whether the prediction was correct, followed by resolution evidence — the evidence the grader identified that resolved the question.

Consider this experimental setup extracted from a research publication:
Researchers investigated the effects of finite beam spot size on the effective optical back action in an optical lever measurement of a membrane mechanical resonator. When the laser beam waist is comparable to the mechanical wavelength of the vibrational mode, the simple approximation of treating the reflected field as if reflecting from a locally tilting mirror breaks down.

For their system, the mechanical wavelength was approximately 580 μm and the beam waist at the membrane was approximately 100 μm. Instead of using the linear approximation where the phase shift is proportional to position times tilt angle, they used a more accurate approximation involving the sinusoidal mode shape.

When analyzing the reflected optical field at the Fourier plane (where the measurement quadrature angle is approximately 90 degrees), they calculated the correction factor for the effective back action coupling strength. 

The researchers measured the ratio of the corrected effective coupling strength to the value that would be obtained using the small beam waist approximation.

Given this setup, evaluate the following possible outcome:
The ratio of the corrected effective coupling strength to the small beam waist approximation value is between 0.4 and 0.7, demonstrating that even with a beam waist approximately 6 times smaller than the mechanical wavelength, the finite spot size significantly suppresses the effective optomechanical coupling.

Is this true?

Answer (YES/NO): YES